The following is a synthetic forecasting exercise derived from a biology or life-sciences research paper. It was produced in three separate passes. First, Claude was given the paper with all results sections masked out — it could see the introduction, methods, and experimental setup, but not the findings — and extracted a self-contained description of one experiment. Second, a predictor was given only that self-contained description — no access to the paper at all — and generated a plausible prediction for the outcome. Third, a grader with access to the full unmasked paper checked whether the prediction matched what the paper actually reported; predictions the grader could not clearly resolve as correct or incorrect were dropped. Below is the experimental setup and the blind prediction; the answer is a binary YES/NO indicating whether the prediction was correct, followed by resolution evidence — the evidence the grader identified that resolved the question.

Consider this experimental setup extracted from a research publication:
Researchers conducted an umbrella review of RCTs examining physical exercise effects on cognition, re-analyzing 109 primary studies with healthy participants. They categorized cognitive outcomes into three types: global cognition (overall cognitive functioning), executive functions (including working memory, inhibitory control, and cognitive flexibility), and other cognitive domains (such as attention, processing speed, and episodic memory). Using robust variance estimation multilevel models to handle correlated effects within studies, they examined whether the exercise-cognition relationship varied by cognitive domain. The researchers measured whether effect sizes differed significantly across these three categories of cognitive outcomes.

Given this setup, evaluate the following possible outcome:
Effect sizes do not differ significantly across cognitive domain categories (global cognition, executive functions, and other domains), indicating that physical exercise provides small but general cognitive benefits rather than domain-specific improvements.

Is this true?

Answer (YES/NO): YES